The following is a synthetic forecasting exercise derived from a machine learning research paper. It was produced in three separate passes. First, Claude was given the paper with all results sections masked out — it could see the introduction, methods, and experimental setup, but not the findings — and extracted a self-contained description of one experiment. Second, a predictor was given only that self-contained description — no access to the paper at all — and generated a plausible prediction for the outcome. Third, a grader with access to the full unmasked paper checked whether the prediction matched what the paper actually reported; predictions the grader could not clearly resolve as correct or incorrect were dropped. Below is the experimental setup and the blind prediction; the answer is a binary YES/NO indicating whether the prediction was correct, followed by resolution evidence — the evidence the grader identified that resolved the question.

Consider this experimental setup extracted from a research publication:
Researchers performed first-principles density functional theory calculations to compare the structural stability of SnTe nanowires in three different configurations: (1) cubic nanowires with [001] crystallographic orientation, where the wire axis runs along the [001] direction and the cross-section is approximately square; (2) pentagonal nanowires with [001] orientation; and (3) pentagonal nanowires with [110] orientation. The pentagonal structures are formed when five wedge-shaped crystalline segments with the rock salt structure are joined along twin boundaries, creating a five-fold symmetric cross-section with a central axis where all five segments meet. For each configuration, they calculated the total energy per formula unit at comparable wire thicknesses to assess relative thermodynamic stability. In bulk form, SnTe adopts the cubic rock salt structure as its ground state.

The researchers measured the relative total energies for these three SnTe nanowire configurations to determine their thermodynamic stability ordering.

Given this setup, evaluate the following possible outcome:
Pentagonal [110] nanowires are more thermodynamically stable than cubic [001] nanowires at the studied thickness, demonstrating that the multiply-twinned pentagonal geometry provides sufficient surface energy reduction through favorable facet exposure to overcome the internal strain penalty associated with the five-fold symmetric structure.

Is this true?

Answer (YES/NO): NO